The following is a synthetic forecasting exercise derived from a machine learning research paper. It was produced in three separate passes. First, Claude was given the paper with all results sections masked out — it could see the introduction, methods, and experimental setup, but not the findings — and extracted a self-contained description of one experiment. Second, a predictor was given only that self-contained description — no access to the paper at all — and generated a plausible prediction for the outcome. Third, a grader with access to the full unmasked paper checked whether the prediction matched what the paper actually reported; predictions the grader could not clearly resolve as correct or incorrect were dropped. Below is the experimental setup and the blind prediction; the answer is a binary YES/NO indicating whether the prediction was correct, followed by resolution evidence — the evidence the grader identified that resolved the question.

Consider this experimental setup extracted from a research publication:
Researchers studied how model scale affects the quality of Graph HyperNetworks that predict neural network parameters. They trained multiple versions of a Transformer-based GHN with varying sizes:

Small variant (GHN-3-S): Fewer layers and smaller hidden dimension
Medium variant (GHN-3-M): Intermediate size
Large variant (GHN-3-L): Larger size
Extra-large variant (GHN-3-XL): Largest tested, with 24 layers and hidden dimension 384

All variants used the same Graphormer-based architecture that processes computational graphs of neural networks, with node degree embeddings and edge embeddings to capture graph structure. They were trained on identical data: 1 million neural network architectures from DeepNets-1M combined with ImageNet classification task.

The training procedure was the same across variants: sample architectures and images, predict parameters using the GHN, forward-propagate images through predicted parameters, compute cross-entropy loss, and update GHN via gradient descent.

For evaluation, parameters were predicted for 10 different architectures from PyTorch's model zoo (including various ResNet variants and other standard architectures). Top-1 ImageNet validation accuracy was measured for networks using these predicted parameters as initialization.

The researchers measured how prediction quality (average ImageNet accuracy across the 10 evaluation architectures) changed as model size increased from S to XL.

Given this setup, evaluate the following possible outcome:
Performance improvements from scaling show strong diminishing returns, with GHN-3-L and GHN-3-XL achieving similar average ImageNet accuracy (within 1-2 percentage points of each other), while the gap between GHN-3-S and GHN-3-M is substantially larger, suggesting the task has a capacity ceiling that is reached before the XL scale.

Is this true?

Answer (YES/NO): NO